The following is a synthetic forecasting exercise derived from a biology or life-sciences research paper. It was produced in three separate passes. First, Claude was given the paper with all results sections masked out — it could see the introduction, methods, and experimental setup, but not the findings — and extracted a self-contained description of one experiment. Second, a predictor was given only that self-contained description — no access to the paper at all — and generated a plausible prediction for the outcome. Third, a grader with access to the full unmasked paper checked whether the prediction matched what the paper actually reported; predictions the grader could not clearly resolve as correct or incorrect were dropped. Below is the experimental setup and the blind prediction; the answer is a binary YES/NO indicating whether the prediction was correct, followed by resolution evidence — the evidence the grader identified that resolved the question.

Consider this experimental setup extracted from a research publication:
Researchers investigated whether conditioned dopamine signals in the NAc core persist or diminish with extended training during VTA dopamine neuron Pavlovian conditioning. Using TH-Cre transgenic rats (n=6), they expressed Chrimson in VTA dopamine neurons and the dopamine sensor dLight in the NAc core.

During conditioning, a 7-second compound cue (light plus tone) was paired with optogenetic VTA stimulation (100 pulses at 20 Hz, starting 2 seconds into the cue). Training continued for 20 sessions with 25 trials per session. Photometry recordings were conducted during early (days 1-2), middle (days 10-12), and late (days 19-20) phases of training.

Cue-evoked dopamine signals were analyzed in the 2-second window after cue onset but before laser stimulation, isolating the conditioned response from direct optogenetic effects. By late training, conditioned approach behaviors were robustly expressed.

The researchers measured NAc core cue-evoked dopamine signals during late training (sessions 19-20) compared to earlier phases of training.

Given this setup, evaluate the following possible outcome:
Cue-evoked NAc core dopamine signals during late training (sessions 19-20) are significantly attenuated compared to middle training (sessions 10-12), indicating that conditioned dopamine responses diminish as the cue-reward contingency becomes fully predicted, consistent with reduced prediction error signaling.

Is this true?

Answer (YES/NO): NO